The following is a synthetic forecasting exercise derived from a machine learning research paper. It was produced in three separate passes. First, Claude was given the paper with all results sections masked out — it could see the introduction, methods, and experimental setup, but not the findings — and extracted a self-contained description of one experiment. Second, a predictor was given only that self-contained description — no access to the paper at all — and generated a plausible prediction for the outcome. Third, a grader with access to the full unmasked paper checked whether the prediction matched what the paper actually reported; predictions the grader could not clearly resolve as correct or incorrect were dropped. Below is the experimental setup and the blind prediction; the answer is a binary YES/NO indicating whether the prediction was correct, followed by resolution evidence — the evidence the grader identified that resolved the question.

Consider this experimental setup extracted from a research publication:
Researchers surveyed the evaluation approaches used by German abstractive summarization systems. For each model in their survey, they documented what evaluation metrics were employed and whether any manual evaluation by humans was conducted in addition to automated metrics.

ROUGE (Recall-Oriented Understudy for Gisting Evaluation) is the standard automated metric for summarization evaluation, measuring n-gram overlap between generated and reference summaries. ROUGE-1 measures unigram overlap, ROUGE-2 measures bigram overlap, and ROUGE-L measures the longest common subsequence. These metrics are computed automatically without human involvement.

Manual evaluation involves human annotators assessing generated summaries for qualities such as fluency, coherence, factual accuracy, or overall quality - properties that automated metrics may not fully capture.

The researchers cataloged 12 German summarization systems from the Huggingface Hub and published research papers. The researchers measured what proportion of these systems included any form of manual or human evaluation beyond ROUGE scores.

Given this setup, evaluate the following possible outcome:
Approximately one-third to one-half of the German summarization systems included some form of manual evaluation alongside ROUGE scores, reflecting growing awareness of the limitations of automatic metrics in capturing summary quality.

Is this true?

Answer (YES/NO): YES